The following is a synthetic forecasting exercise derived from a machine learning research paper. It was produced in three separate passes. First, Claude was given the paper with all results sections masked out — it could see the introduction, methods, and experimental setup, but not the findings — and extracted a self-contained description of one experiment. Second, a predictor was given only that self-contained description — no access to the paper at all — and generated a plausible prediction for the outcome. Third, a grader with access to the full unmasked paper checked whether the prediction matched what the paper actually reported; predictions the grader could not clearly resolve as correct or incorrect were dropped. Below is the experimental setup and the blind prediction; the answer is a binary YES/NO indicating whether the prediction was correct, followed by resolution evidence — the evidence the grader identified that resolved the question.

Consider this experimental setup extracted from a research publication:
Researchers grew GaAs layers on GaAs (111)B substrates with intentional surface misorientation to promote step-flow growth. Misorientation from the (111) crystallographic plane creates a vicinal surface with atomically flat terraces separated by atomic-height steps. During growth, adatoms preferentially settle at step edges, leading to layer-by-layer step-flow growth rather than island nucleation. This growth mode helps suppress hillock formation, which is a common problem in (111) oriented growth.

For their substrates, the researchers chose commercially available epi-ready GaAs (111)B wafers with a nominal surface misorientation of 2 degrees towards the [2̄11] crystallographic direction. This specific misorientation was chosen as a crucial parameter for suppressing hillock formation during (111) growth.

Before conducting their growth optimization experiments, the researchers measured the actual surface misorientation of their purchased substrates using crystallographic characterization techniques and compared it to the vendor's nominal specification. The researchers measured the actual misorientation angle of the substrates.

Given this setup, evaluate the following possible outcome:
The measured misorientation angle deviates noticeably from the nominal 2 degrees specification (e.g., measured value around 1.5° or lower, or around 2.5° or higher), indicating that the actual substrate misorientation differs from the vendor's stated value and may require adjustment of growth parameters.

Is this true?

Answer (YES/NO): NO